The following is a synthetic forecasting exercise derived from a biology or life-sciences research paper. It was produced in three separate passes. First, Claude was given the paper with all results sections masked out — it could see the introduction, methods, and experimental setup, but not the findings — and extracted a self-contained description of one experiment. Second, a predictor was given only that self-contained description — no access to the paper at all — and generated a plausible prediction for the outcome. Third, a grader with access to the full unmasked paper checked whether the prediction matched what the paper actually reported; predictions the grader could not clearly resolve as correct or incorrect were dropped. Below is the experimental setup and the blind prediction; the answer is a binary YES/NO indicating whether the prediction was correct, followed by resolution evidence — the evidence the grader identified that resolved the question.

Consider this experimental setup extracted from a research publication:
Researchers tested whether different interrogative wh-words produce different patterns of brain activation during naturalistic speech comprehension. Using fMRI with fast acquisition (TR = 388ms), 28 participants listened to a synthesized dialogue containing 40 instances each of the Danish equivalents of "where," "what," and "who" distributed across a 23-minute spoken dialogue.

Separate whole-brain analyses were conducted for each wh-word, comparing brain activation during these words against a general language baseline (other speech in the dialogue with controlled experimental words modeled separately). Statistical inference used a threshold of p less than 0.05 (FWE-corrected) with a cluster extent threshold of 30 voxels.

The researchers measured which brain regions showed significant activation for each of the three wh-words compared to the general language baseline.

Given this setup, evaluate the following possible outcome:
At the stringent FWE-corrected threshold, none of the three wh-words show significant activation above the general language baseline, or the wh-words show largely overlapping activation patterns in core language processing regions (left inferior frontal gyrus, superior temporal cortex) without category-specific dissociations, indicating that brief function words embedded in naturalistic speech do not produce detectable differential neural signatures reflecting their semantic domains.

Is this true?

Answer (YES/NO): NO